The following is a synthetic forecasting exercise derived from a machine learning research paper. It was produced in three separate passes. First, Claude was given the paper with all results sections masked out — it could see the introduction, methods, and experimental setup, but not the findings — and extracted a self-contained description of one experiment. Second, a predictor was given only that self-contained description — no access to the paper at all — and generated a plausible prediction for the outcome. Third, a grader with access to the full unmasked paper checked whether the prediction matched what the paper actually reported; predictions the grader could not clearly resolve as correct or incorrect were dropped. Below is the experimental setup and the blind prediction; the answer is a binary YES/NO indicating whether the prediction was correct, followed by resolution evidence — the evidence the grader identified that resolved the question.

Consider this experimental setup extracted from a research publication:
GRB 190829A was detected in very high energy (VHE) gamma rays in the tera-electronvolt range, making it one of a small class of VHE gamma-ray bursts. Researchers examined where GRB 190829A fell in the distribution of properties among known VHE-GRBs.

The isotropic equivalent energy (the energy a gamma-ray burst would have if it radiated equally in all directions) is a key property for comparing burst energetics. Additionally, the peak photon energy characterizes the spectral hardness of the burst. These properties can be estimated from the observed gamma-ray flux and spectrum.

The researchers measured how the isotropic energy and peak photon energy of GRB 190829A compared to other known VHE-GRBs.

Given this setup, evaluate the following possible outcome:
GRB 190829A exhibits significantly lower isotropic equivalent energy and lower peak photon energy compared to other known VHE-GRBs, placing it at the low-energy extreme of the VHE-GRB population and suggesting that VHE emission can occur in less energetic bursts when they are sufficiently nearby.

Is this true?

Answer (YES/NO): YES